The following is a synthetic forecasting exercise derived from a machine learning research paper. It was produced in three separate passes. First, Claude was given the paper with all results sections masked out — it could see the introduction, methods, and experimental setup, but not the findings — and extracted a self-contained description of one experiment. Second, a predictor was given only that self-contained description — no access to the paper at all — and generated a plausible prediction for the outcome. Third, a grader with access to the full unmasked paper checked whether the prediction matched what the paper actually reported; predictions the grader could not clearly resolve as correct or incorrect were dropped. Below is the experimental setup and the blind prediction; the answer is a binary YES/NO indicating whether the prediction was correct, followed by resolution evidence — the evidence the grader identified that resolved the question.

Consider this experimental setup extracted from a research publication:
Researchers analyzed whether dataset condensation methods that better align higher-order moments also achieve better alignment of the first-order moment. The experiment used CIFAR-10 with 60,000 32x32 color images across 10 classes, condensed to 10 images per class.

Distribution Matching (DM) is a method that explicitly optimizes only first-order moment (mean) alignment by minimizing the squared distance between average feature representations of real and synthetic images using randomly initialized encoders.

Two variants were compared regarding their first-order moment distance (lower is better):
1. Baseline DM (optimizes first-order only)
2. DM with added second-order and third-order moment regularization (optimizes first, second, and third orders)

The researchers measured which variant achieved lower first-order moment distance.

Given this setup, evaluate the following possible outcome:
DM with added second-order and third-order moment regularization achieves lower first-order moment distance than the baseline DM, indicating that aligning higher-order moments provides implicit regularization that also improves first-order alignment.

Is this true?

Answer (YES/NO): YES